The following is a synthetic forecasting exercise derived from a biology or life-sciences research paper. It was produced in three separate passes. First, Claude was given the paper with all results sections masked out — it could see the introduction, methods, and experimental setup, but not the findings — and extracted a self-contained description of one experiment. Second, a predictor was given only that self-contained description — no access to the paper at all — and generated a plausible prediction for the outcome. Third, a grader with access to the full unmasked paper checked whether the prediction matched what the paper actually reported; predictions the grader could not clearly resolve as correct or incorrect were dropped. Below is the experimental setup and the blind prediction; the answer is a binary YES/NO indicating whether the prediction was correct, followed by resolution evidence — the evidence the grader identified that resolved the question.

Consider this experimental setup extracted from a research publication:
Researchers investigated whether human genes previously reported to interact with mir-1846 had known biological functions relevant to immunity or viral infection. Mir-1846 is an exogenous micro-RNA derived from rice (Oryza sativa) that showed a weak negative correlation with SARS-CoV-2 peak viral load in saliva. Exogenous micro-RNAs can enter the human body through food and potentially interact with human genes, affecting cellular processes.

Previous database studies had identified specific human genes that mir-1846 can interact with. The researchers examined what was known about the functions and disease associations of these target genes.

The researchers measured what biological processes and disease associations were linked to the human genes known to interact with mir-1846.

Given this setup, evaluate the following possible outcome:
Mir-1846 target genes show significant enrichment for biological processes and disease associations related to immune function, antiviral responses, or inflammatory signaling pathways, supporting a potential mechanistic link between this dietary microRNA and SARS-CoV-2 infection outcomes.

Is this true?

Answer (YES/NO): NO